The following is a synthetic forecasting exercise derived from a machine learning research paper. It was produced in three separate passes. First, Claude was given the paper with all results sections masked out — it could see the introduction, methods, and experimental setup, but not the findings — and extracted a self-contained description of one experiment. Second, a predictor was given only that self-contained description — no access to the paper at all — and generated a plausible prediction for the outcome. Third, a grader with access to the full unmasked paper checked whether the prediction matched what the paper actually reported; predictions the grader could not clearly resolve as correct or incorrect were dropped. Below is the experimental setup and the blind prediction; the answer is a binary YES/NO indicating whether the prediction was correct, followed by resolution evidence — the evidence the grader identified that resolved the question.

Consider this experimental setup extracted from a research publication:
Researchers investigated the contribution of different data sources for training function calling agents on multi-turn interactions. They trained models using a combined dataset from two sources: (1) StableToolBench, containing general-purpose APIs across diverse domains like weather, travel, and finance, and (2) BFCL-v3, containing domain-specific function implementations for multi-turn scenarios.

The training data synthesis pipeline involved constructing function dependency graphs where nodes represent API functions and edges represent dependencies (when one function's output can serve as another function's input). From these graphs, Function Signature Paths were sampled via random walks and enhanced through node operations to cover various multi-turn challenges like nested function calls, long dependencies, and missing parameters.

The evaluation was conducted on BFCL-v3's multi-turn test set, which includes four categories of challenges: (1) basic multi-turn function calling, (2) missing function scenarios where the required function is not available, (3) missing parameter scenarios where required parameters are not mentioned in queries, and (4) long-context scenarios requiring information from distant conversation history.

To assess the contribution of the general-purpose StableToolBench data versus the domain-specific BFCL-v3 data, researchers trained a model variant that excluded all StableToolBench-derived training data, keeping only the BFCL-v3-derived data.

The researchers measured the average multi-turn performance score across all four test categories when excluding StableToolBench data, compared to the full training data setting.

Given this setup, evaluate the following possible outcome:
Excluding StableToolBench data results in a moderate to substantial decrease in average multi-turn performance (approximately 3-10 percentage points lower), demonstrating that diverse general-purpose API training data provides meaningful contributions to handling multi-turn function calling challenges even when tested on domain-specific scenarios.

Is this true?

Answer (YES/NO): NO